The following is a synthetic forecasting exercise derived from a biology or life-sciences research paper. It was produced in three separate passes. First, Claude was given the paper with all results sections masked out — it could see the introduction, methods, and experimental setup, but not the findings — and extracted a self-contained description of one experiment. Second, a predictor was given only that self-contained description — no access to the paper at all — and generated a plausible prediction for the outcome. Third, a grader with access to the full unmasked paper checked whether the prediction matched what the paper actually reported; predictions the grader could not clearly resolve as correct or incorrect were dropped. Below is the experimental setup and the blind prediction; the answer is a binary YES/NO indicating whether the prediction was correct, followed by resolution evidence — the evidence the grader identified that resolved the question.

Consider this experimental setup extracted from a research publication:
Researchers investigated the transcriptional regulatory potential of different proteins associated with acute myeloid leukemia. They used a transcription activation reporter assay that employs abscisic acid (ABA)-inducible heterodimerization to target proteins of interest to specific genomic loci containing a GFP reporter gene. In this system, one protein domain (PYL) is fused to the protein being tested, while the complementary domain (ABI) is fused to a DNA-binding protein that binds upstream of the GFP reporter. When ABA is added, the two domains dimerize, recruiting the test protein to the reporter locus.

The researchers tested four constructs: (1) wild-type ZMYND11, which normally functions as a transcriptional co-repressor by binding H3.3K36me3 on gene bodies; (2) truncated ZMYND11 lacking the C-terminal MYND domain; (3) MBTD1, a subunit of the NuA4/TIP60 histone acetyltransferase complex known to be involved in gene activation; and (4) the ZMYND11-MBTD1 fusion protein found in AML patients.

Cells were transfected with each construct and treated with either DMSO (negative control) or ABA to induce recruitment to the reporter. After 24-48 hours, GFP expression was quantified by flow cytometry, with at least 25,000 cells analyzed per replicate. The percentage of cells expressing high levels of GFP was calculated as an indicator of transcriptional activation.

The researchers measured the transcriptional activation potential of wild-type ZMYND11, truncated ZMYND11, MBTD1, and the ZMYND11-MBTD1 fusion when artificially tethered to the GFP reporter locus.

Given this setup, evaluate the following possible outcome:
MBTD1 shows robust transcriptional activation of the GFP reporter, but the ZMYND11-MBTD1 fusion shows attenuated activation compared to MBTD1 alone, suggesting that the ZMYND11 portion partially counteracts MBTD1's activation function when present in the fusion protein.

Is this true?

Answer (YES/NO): NO